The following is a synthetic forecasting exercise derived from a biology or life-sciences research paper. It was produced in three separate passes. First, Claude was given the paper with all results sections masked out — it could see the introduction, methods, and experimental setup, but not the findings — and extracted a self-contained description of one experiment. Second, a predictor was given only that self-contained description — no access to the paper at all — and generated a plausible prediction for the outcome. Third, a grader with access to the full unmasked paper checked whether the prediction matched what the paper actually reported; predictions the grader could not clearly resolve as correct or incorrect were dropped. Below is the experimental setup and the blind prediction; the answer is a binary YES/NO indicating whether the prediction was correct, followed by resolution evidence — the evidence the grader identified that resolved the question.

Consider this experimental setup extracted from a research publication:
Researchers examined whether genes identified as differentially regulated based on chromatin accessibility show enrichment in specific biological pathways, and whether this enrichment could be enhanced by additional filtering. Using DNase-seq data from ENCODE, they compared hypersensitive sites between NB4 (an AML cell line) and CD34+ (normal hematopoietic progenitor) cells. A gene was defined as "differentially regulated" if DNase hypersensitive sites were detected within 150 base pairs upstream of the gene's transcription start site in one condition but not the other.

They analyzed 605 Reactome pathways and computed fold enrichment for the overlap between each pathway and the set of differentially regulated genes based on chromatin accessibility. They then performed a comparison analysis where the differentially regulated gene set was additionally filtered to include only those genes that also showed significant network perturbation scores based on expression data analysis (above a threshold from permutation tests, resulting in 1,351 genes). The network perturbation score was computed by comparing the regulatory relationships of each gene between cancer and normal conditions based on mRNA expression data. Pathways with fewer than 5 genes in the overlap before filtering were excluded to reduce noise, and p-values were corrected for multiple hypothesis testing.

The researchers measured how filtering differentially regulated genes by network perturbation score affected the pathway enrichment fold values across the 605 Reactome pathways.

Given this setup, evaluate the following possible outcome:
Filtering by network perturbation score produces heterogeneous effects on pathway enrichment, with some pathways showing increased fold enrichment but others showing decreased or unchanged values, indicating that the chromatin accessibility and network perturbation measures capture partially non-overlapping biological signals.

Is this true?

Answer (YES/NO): NO